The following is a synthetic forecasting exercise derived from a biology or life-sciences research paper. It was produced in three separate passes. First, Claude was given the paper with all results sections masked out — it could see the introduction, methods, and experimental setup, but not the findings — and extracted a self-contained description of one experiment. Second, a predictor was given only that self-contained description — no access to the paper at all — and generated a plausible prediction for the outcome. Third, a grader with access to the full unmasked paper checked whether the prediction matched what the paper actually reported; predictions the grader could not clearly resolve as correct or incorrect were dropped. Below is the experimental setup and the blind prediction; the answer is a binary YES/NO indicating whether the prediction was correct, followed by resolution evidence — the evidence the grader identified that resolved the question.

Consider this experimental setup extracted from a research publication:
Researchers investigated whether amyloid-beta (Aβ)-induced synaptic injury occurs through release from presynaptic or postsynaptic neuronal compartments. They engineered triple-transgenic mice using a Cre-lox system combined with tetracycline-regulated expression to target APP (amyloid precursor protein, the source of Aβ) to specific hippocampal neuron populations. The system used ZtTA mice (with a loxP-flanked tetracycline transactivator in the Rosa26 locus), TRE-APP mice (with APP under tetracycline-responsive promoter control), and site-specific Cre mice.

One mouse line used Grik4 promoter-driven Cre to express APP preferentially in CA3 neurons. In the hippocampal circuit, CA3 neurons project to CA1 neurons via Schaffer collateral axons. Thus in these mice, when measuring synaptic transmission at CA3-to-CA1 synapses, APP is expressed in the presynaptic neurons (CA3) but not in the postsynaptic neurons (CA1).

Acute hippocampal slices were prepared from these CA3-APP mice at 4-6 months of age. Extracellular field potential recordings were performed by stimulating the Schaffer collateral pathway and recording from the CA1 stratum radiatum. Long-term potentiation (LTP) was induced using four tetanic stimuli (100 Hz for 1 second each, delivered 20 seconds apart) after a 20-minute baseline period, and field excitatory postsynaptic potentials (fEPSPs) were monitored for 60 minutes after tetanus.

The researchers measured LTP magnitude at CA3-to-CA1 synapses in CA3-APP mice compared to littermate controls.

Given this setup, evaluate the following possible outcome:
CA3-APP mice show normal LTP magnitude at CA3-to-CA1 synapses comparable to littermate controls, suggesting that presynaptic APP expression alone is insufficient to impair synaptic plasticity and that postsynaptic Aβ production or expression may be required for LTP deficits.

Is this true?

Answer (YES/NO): NO